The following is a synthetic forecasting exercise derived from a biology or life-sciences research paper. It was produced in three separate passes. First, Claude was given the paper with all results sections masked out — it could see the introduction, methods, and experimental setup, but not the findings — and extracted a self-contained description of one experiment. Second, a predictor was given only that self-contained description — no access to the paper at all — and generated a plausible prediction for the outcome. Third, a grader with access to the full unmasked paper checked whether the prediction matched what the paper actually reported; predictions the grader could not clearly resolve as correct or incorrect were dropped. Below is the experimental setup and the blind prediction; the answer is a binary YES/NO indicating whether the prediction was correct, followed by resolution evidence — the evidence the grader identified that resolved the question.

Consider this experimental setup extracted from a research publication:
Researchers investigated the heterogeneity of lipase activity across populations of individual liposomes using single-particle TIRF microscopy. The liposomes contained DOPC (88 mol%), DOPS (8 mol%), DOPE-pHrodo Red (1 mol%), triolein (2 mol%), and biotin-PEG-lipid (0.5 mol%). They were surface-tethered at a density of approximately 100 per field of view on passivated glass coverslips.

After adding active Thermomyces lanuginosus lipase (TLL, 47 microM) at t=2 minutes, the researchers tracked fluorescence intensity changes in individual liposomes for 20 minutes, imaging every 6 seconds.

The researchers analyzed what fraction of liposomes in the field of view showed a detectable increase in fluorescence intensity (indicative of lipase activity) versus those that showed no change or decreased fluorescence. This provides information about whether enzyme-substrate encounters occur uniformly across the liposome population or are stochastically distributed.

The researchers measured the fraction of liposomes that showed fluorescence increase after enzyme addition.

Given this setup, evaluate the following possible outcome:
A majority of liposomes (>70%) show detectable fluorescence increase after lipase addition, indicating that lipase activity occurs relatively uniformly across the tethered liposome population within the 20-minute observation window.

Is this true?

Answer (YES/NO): NO